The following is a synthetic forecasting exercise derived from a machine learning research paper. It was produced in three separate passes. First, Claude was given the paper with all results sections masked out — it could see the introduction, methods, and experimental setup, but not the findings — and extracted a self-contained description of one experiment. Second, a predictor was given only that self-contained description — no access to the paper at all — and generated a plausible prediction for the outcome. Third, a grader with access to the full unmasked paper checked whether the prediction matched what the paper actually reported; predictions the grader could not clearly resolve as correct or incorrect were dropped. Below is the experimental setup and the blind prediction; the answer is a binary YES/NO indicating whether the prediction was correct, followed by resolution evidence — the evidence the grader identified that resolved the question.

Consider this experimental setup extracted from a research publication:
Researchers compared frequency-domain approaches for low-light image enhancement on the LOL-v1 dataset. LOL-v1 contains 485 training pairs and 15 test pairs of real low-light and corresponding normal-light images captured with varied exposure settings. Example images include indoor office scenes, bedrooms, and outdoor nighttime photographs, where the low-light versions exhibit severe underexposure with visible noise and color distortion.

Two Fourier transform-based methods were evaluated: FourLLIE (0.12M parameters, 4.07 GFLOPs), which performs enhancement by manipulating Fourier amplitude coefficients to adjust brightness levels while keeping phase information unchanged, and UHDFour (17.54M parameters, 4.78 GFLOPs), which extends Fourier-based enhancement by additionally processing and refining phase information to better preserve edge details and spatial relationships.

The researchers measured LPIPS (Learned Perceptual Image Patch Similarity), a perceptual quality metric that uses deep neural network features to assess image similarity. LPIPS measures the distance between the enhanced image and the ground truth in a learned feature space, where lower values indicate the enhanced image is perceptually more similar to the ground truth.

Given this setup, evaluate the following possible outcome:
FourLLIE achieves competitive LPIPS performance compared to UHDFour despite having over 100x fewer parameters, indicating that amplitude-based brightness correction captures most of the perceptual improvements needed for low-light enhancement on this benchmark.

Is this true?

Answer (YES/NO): YES